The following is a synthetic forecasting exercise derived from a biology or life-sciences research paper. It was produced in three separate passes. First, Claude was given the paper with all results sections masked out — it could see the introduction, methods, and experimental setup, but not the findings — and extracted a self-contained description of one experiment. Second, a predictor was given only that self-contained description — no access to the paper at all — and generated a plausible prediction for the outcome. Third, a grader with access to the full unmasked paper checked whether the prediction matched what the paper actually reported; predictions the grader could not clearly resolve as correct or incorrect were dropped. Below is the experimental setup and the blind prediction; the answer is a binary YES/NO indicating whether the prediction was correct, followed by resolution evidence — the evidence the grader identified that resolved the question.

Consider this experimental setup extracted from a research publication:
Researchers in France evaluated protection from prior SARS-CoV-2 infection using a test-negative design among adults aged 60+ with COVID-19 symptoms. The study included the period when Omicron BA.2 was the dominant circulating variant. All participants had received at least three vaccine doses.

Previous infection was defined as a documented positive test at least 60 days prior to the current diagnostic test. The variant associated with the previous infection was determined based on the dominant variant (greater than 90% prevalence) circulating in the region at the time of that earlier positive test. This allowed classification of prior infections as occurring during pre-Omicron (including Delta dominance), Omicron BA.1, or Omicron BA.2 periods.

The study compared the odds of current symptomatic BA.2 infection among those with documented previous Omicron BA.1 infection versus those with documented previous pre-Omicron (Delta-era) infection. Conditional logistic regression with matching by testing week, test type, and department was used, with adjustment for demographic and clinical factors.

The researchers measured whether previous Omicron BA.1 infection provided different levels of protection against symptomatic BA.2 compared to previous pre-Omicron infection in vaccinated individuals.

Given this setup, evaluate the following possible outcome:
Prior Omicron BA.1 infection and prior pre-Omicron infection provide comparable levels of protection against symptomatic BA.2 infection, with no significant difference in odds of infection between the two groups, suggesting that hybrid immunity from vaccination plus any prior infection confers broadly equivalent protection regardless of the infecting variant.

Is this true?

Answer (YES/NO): NO